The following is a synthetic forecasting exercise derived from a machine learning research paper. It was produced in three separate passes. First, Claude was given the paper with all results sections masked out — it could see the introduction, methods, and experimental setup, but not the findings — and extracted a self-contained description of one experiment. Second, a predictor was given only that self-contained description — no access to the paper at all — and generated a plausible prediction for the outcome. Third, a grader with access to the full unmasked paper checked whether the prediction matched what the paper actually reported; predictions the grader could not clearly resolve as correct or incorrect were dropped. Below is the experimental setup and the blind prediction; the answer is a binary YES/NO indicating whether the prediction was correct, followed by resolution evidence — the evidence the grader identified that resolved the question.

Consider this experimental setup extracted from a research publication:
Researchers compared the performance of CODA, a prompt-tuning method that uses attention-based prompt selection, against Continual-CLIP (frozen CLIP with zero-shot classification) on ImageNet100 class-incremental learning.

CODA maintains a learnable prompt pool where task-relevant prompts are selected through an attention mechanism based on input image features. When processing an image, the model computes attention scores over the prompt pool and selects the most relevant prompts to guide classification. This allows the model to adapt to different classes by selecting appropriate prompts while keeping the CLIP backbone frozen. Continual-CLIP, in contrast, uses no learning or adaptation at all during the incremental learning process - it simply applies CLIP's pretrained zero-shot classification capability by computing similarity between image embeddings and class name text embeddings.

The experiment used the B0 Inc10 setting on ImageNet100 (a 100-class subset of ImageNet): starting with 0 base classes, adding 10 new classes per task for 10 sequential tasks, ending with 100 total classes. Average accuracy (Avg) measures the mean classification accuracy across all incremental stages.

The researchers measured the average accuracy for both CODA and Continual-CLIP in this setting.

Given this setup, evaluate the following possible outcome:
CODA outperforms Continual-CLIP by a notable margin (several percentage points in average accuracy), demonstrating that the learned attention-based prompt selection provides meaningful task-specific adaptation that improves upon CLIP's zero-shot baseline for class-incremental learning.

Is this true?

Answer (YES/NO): NO